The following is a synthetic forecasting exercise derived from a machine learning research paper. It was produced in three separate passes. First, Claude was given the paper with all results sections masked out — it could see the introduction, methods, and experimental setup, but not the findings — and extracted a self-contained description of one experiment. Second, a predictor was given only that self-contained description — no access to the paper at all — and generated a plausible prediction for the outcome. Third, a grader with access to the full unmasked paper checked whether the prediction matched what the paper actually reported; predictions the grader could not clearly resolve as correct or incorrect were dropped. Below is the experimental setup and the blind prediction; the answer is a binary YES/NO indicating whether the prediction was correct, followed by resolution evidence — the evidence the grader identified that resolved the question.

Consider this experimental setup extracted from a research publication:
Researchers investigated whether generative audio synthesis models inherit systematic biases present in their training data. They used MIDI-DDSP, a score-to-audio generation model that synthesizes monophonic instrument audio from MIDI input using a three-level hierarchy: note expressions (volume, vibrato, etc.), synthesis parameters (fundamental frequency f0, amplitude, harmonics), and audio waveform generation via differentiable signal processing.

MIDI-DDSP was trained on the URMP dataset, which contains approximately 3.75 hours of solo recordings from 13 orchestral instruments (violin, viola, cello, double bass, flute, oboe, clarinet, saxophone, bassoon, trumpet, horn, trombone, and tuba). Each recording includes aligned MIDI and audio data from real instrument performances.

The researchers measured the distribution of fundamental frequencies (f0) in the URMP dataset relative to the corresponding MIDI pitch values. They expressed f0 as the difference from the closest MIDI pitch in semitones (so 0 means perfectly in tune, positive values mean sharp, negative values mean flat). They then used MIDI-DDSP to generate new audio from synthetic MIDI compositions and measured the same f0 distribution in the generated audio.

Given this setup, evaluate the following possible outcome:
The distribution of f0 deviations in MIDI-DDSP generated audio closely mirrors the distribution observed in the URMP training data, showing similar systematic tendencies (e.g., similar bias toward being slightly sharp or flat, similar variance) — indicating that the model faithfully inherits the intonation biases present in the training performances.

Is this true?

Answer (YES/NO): YES